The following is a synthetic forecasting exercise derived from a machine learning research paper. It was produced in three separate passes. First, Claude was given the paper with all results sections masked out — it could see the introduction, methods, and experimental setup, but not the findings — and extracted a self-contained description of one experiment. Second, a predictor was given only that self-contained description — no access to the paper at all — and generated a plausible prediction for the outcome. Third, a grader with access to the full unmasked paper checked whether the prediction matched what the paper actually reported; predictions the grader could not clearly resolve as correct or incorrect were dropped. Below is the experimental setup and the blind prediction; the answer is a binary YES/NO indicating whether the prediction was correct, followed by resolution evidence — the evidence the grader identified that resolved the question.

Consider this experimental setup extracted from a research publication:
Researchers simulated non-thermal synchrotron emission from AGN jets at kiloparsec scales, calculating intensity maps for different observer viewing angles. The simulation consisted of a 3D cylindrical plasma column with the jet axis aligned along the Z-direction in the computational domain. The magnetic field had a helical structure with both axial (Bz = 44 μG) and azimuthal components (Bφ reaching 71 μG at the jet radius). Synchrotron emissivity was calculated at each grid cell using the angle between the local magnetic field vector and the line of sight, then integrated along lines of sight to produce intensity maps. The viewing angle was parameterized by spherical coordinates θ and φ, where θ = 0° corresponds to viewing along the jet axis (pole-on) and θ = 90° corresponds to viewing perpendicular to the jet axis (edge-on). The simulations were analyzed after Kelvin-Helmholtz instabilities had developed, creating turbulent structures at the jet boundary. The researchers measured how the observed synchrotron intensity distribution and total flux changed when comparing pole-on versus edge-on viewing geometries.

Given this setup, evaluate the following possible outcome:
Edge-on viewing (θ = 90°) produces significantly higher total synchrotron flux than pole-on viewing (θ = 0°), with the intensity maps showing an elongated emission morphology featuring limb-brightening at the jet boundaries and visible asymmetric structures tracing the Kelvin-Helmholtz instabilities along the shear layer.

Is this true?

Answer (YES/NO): NO